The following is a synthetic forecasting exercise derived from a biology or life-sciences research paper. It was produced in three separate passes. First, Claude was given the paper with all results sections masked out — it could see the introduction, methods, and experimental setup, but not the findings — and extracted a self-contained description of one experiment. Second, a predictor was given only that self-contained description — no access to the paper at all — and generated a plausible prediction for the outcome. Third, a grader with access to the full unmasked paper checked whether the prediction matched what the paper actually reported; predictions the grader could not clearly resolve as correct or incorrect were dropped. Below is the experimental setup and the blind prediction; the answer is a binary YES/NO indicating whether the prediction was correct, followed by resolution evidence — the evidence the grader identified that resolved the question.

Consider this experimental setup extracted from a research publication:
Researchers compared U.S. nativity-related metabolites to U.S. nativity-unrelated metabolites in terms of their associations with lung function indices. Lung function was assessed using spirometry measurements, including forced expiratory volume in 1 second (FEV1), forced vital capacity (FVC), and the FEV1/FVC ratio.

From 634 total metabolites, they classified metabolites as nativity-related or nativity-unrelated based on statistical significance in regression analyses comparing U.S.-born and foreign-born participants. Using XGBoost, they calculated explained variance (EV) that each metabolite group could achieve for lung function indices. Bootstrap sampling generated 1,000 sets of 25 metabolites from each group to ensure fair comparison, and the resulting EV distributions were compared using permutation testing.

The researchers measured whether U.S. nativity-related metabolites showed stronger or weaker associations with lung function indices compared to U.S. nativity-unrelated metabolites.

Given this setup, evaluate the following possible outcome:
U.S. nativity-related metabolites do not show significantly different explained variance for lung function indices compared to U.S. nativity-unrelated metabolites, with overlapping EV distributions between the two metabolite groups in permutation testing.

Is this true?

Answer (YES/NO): YES